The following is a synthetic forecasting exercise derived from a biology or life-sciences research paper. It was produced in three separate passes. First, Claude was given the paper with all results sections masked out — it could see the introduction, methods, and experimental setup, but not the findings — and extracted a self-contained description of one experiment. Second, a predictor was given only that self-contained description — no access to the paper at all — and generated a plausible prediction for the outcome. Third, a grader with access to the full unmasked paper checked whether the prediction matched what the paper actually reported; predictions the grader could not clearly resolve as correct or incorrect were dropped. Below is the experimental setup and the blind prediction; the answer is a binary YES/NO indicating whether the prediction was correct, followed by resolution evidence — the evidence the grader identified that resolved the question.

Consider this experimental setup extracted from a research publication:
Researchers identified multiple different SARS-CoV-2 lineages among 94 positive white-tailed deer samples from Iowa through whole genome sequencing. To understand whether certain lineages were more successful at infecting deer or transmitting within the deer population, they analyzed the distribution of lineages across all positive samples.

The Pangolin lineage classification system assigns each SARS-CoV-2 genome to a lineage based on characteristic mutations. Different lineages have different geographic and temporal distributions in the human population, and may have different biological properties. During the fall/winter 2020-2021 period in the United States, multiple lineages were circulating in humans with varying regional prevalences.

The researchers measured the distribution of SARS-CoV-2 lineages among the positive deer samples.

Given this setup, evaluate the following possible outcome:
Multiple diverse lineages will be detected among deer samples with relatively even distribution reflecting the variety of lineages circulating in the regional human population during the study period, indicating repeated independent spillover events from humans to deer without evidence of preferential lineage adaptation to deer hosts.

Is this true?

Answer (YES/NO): NO